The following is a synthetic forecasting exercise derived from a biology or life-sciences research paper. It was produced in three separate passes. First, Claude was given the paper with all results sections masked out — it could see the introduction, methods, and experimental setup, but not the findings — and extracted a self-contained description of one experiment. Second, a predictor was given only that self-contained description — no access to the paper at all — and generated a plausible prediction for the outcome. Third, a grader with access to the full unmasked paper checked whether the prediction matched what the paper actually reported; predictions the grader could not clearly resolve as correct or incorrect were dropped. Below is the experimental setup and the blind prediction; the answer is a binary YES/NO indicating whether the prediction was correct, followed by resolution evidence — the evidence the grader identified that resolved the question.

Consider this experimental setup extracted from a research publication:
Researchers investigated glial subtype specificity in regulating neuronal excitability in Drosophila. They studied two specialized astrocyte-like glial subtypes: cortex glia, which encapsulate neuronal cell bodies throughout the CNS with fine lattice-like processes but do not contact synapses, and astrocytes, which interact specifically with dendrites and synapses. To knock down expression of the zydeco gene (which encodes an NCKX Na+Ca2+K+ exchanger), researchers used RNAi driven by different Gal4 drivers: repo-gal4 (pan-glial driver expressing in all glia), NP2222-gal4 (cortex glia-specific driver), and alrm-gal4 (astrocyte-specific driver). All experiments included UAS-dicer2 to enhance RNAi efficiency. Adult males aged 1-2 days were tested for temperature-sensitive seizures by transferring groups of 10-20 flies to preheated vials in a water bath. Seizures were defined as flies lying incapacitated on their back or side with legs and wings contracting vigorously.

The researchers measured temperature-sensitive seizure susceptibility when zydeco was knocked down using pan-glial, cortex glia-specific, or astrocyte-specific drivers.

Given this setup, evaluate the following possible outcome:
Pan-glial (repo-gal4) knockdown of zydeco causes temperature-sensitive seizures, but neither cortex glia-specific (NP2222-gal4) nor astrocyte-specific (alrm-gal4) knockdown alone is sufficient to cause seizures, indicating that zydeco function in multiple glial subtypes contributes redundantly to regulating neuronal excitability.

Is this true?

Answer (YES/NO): NO